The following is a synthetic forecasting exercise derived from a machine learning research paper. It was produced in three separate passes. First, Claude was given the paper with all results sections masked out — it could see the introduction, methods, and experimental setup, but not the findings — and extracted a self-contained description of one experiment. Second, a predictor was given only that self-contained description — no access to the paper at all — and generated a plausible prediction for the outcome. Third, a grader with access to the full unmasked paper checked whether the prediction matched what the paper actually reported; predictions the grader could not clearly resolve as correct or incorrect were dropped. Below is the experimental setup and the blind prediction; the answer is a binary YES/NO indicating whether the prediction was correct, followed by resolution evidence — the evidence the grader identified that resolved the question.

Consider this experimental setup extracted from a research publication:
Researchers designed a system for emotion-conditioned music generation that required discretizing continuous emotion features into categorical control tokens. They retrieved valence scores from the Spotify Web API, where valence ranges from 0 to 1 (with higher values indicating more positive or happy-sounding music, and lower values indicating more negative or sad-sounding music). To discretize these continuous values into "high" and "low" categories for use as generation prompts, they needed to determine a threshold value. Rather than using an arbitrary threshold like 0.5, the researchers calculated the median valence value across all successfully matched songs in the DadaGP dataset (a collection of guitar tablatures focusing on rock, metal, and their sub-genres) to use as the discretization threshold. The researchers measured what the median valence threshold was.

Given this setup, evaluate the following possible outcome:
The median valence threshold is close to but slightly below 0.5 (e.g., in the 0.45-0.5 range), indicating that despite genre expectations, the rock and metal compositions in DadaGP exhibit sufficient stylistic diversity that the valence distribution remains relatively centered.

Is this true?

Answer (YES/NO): NO